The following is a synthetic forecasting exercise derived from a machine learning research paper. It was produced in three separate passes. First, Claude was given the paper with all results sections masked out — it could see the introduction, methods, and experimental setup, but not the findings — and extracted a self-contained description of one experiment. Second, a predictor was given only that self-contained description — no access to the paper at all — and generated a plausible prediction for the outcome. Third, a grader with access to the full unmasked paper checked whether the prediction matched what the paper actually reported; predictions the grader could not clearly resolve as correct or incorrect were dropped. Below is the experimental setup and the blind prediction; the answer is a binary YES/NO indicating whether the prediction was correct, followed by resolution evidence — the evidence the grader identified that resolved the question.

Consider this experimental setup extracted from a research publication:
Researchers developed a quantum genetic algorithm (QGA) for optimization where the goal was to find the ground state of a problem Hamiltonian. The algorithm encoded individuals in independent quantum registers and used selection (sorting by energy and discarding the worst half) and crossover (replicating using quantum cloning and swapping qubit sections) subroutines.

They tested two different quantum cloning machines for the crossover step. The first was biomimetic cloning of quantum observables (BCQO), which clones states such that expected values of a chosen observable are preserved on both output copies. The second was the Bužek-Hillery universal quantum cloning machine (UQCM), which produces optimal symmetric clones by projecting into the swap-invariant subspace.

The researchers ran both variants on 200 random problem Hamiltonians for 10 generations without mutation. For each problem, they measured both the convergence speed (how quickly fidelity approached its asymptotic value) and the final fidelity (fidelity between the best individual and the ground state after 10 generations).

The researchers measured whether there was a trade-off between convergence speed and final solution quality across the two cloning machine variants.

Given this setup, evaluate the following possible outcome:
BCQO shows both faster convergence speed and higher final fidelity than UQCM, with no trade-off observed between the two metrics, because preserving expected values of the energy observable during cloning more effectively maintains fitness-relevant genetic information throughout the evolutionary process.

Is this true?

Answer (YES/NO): NO